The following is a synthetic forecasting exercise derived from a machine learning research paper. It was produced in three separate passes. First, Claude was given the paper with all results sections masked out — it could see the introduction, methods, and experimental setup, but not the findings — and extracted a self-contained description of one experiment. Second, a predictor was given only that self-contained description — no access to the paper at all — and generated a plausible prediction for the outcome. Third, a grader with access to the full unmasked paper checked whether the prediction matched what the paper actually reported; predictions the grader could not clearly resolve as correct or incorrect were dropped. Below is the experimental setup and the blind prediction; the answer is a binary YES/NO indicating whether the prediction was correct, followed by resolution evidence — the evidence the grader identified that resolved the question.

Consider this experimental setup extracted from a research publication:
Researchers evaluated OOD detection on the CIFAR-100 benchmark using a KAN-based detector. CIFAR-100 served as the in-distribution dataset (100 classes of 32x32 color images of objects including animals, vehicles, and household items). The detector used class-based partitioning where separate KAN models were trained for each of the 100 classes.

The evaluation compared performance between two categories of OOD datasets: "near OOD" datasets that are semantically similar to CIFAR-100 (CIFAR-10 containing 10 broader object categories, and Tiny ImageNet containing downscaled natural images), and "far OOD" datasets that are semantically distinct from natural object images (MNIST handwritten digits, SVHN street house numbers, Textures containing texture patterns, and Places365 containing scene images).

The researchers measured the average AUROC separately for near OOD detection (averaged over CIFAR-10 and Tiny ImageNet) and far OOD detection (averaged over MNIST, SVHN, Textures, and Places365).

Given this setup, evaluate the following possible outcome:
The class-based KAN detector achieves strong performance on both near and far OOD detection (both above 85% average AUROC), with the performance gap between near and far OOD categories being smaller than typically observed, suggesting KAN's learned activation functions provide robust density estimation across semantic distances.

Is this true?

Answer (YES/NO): NO